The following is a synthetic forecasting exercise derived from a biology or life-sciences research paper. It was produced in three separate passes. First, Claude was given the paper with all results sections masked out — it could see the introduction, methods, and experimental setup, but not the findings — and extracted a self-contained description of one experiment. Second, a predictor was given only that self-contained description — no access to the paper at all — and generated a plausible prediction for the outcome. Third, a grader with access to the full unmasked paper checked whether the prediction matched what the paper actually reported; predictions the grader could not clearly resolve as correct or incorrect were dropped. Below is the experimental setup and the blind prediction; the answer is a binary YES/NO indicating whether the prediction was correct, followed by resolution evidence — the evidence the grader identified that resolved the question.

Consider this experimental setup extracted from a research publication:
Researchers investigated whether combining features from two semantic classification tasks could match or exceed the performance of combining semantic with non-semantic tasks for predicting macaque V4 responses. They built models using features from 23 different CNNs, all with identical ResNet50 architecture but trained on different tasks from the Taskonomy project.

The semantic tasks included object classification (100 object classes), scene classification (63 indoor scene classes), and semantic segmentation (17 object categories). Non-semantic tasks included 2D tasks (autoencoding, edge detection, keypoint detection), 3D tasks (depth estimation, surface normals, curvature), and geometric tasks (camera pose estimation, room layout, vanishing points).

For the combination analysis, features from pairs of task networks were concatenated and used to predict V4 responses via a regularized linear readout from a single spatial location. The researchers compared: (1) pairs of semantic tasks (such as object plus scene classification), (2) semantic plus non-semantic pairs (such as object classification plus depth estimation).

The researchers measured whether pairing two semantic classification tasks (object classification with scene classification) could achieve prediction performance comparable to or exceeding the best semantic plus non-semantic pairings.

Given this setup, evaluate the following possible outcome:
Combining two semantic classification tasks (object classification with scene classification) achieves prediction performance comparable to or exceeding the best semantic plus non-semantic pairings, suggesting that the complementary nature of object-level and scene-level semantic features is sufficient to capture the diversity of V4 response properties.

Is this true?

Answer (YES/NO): YES